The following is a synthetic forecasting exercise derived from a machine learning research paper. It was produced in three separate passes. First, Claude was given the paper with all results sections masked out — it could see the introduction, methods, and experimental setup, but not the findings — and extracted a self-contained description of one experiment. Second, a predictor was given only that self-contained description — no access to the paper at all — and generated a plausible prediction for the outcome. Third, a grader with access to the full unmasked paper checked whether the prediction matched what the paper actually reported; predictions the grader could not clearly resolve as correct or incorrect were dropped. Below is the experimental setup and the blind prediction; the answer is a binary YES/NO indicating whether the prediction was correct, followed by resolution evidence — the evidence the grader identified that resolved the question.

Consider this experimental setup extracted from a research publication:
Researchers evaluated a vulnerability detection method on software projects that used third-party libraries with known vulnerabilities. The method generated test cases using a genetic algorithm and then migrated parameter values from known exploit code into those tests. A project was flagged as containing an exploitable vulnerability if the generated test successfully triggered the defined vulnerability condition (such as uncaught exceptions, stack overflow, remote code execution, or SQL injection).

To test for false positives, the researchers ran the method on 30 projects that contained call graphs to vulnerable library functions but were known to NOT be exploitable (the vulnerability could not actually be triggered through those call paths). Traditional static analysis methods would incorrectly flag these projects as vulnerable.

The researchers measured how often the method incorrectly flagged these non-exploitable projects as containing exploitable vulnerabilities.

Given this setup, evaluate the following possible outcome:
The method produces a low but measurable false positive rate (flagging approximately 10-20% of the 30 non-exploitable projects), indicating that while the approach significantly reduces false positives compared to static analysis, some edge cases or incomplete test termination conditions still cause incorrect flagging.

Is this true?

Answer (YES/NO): NO